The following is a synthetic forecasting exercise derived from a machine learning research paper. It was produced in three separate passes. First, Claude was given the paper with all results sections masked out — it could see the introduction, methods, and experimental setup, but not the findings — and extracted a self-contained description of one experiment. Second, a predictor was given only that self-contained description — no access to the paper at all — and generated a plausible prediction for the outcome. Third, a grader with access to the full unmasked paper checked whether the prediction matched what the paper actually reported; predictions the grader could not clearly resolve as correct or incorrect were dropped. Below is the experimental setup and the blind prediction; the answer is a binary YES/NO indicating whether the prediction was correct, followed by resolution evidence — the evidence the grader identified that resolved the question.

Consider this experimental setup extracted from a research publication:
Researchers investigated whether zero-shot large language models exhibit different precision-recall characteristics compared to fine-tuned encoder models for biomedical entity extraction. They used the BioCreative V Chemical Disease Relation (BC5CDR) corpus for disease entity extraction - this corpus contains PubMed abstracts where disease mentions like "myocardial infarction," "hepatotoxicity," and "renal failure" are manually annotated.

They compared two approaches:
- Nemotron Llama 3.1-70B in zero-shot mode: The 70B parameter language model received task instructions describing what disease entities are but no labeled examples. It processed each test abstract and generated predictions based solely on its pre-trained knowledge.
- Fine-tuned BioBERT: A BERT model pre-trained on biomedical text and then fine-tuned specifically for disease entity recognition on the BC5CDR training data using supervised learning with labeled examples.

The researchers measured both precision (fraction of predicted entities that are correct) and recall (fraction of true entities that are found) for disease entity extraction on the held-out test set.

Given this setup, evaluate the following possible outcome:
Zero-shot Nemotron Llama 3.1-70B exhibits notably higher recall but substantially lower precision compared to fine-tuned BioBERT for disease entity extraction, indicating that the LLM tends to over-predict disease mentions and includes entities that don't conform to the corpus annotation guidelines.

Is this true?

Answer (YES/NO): NO